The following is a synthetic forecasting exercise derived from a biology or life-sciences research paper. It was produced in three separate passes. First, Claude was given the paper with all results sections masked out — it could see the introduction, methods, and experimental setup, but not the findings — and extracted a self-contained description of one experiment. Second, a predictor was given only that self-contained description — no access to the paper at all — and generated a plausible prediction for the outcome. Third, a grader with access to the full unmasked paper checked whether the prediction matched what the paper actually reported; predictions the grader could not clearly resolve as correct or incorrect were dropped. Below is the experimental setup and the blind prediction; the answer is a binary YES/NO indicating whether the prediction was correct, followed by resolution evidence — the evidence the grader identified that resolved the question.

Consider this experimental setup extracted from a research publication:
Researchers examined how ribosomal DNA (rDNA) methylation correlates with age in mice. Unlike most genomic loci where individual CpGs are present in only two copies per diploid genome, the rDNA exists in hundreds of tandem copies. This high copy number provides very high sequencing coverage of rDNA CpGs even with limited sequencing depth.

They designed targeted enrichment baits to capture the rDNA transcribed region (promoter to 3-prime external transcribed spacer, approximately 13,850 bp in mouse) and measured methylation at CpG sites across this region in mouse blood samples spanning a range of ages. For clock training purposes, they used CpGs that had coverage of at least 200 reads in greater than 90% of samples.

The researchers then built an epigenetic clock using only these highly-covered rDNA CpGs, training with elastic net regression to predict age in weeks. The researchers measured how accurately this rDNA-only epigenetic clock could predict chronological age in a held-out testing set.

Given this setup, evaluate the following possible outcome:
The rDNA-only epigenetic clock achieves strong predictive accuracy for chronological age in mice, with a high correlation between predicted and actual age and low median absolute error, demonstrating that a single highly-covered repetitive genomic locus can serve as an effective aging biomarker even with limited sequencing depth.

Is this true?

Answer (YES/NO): YES